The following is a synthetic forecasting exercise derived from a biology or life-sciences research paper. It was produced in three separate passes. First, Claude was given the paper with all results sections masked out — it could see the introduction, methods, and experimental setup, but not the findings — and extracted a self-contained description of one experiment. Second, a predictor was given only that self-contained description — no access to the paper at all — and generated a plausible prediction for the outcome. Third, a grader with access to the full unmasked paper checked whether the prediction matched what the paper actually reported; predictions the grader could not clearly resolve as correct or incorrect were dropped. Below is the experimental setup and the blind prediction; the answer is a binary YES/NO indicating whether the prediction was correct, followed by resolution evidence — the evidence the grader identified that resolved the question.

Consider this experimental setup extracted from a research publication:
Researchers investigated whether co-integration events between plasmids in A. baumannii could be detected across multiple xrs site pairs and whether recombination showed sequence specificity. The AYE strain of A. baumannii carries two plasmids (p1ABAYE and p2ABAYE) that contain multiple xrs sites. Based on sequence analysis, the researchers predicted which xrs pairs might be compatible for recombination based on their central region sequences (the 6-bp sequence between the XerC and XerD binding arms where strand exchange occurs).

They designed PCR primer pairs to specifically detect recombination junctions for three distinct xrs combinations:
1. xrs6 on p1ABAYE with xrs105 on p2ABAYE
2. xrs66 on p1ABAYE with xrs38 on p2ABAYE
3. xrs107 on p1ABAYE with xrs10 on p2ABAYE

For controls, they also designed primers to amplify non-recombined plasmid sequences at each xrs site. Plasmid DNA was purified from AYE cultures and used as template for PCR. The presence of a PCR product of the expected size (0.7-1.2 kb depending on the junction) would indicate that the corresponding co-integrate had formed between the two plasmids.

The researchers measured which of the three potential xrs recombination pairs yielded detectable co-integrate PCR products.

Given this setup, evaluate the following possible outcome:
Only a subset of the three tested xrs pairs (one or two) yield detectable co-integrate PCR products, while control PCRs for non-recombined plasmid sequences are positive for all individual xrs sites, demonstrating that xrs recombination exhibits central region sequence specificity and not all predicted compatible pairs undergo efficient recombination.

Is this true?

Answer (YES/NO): YES